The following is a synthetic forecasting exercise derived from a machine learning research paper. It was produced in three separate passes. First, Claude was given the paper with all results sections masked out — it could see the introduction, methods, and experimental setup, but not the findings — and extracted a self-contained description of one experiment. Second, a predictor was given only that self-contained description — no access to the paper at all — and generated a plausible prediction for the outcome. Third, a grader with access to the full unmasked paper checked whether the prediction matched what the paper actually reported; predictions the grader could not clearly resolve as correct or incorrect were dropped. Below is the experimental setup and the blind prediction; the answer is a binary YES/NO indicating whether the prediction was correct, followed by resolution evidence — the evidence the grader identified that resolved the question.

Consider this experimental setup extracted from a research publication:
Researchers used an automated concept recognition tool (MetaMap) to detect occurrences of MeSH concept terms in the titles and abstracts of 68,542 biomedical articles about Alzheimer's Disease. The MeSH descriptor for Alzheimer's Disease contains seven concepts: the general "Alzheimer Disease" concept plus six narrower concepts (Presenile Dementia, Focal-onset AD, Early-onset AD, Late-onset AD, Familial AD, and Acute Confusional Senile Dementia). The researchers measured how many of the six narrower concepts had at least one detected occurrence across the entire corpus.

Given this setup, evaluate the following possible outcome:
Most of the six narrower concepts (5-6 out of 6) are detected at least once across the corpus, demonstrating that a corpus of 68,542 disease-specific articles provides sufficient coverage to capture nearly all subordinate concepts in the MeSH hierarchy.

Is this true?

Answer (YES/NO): NO